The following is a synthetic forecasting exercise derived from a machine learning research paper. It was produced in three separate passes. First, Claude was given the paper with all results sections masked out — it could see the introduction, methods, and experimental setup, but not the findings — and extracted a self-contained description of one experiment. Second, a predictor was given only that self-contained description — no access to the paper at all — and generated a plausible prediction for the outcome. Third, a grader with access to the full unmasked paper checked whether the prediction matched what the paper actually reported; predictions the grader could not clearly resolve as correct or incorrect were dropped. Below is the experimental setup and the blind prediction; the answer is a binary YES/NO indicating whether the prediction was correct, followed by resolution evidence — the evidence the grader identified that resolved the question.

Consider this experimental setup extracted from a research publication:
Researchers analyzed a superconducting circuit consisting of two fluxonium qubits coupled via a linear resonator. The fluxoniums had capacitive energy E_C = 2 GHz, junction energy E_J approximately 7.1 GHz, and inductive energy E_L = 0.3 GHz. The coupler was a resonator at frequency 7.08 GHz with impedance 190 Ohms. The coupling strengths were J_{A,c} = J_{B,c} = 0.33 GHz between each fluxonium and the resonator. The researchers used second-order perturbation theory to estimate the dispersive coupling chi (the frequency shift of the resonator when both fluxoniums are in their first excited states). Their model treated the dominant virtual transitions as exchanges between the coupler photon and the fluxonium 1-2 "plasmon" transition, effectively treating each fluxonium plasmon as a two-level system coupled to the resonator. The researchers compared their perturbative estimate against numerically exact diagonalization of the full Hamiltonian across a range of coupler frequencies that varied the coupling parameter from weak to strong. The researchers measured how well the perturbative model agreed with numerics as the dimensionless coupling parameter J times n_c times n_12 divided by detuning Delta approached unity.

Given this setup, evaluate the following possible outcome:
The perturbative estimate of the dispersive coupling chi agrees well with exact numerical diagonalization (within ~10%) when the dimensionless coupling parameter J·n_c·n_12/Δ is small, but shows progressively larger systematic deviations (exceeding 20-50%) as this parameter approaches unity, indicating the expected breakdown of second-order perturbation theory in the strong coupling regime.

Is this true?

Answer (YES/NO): NO